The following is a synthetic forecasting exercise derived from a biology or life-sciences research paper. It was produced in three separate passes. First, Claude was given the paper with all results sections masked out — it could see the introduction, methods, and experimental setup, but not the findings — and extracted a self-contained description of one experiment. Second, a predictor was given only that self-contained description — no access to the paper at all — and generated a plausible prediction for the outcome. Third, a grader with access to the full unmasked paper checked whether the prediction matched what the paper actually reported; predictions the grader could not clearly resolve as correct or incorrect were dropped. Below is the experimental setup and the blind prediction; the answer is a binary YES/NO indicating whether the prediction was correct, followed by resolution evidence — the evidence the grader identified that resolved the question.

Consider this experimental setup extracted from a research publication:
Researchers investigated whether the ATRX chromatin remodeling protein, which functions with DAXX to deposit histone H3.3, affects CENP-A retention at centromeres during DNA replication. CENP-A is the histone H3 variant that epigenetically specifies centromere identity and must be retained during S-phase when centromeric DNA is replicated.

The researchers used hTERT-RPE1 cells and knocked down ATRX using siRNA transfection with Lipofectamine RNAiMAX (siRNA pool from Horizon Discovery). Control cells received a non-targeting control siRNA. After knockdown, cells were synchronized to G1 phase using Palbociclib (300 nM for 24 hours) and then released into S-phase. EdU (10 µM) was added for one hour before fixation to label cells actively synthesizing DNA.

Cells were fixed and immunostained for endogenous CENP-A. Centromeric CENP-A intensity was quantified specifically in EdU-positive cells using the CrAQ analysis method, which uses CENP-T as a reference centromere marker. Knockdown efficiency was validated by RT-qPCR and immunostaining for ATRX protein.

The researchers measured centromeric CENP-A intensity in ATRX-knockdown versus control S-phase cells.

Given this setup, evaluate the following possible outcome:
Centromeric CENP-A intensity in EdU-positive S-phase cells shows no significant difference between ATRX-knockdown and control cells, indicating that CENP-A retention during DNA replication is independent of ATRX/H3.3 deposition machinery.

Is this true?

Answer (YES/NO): NO